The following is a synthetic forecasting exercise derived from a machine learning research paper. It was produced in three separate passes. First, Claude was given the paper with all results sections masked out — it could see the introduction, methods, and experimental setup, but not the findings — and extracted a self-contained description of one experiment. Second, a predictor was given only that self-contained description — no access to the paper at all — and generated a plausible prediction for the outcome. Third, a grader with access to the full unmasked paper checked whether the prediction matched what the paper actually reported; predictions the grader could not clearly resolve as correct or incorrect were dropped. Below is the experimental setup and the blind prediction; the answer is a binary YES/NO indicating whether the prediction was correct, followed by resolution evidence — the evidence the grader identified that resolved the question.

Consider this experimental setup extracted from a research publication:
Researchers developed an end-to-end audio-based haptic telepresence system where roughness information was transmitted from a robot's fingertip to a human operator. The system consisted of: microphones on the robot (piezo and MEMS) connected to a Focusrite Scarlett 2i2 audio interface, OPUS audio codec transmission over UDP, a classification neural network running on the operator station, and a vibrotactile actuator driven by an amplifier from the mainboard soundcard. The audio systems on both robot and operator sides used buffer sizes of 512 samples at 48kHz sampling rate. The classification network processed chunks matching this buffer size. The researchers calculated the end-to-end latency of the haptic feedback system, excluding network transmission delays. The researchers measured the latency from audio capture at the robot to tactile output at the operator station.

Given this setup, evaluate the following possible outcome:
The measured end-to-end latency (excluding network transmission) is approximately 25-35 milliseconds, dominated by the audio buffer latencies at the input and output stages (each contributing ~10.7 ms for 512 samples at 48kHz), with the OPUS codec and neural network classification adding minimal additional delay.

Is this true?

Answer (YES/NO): NO